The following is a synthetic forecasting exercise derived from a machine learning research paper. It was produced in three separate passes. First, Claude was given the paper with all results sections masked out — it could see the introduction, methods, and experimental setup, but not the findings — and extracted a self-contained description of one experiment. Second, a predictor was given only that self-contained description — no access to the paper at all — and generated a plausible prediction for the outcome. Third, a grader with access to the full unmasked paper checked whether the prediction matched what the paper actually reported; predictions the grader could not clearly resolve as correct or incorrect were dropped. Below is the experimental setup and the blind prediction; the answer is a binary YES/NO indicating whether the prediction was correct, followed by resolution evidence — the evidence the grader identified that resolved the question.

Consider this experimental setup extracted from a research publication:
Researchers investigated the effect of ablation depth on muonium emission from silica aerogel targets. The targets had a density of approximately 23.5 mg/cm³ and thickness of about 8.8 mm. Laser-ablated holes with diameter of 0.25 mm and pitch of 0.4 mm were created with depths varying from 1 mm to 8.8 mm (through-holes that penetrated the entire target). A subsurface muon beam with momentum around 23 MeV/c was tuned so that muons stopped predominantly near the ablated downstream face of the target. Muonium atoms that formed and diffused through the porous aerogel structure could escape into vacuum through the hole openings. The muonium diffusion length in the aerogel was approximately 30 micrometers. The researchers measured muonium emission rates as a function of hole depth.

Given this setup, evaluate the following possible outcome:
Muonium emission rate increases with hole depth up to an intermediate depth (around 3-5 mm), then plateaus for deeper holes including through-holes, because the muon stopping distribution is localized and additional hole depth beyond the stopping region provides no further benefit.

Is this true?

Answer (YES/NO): NO